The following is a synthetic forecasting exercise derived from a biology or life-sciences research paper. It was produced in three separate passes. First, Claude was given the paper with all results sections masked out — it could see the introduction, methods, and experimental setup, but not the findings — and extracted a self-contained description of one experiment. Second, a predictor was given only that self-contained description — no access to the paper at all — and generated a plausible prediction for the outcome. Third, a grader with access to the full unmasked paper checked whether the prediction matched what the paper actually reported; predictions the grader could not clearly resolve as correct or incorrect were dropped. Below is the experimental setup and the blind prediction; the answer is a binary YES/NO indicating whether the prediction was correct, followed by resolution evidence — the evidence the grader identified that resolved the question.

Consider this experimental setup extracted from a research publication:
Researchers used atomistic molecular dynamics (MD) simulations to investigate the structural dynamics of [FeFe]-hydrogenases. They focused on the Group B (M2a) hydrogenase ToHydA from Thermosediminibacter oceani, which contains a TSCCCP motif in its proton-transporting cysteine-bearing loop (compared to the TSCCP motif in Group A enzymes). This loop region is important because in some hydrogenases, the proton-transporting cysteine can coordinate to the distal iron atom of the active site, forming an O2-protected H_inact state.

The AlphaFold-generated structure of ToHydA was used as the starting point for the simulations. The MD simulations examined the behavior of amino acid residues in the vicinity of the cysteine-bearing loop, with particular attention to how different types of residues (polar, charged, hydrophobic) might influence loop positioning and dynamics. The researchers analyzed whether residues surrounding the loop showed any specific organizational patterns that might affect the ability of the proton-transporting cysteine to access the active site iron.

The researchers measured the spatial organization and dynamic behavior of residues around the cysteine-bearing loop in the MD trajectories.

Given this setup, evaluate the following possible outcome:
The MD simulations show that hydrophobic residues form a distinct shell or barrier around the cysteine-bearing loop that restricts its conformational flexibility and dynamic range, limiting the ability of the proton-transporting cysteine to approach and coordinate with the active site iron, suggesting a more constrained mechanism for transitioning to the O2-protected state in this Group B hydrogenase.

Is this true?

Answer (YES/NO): NO